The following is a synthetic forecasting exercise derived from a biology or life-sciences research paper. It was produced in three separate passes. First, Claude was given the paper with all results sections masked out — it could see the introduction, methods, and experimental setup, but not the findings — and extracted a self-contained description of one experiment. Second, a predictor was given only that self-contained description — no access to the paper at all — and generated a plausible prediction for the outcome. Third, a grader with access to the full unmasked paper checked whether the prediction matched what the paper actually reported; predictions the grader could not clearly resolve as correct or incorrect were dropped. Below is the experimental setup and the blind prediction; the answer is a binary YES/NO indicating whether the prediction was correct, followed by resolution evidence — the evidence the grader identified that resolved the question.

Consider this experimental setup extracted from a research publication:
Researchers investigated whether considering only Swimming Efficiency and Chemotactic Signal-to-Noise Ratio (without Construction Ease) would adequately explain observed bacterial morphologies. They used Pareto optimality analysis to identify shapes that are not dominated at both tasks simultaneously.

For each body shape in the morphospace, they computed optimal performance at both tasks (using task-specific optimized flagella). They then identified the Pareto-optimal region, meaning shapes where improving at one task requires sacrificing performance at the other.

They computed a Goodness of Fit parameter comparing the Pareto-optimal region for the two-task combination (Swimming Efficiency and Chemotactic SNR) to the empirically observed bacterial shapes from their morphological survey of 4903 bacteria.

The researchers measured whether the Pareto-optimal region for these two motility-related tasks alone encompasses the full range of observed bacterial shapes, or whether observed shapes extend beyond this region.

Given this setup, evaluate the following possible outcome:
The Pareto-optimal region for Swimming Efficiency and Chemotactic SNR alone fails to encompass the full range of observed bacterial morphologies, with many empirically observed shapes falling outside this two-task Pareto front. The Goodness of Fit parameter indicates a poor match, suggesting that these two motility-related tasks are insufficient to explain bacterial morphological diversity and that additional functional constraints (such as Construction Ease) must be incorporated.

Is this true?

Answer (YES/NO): YES